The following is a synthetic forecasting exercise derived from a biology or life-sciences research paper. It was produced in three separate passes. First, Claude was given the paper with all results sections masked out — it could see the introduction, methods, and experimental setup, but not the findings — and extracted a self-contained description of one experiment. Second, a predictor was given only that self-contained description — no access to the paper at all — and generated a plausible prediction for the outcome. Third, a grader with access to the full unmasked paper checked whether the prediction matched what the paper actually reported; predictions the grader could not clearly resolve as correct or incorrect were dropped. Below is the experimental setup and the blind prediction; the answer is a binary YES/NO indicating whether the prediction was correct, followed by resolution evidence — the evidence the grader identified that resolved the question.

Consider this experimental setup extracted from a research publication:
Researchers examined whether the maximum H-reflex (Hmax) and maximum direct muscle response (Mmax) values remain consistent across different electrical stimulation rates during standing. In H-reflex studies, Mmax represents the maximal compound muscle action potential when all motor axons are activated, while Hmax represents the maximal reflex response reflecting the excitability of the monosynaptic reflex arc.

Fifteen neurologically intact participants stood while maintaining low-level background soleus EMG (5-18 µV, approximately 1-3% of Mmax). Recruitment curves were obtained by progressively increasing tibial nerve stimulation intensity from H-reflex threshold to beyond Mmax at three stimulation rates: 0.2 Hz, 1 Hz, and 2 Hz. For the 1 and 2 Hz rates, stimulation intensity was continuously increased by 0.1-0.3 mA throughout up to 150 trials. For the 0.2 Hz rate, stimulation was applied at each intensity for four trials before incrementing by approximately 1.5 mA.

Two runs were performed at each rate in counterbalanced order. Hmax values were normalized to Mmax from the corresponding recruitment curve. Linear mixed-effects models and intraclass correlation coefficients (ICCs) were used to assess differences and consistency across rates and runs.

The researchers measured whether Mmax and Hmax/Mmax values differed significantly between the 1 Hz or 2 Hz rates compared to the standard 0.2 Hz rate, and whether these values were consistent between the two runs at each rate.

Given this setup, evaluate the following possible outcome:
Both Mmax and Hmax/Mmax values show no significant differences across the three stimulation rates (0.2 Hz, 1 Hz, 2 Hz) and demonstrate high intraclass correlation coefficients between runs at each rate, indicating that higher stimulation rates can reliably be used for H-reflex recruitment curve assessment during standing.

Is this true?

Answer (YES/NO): YES